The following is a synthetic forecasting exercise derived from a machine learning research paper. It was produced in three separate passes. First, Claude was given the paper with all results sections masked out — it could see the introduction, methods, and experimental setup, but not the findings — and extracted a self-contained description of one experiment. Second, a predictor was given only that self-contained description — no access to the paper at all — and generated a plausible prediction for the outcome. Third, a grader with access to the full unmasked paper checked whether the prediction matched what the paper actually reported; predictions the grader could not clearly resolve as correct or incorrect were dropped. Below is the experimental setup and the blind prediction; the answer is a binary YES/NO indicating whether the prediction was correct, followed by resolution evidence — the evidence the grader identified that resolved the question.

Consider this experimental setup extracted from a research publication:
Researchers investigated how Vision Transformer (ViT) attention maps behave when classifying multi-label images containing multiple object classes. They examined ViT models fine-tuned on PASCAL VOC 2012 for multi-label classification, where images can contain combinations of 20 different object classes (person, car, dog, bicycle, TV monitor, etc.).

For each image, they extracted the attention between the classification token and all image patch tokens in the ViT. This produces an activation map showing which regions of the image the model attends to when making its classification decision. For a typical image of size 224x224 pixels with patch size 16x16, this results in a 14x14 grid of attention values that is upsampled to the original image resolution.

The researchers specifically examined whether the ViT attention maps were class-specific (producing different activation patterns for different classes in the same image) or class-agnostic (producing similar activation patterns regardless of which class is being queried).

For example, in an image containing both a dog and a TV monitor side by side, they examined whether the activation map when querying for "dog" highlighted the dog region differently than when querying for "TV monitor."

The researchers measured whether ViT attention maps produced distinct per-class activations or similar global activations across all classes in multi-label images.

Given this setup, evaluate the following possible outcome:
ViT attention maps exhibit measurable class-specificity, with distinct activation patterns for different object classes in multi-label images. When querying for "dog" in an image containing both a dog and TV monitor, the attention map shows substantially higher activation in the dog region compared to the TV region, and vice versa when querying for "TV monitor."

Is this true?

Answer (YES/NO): NO